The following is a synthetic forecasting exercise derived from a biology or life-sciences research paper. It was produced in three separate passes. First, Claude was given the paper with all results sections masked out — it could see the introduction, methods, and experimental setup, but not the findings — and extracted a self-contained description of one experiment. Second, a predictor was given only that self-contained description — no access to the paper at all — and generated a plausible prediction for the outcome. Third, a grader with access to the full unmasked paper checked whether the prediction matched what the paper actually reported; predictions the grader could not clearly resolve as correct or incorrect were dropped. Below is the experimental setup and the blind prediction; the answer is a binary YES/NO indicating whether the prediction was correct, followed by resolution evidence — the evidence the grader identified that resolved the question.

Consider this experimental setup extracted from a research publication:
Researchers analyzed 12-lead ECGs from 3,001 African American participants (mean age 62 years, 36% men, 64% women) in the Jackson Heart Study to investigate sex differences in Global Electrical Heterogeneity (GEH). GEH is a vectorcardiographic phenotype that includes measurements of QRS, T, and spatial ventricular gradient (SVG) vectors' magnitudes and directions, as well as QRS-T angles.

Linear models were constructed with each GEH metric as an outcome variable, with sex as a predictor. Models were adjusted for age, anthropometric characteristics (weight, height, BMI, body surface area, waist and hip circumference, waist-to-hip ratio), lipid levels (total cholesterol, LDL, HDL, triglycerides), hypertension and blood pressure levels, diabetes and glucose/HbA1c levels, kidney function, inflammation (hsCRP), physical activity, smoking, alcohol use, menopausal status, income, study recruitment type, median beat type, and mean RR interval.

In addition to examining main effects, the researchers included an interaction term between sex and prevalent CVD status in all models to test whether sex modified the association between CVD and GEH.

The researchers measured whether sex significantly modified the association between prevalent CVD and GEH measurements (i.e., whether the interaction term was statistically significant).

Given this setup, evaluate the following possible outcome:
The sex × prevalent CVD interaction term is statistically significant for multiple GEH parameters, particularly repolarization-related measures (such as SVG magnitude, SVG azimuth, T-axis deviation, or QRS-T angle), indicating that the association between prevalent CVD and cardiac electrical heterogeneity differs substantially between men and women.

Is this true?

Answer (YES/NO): YES